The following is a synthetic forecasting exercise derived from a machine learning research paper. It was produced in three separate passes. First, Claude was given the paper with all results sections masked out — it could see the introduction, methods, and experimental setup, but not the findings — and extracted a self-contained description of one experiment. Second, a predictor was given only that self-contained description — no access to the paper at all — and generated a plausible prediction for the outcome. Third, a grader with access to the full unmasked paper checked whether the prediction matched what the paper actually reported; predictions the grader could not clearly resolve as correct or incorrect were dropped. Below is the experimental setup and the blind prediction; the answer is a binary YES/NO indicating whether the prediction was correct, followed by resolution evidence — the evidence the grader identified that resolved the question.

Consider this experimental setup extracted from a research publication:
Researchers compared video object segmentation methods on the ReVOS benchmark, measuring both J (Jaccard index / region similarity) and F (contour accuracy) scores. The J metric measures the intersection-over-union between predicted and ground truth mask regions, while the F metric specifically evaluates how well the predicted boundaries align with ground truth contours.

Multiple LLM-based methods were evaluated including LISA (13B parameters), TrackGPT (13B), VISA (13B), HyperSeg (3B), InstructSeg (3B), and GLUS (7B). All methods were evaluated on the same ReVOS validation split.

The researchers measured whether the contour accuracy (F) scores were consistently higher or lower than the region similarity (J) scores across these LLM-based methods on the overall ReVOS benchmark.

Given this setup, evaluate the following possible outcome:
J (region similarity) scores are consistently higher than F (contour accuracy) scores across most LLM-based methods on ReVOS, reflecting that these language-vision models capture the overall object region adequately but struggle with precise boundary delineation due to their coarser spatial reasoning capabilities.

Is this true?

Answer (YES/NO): NO